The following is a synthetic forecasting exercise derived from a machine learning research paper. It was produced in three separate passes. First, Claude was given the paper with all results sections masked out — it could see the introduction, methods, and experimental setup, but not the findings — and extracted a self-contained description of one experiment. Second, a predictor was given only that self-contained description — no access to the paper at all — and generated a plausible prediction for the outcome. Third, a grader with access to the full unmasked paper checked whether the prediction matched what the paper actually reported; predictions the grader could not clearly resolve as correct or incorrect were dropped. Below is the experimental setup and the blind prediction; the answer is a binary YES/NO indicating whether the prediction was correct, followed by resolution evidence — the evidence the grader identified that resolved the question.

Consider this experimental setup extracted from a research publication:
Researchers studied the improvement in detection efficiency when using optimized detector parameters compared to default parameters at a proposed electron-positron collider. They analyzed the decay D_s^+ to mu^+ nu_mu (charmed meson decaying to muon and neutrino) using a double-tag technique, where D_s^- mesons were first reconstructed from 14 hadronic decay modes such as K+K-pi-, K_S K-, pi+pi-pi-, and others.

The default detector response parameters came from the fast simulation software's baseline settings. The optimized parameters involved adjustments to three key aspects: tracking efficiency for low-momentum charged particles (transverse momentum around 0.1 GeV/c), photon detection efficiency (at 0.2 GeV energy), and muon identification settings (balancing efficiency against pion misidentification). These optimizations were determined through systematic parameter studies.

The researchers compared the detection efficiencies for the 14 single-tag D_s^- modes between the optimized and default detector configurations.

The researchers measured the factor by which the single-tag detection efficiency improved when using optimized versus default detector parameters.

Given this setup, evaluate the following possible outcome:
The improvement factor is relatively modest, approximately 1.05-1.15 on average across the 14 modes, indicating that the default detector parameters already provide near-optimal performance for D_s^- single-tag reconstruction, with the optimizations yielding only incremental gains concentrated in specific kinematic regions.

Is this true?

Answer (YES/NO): NO